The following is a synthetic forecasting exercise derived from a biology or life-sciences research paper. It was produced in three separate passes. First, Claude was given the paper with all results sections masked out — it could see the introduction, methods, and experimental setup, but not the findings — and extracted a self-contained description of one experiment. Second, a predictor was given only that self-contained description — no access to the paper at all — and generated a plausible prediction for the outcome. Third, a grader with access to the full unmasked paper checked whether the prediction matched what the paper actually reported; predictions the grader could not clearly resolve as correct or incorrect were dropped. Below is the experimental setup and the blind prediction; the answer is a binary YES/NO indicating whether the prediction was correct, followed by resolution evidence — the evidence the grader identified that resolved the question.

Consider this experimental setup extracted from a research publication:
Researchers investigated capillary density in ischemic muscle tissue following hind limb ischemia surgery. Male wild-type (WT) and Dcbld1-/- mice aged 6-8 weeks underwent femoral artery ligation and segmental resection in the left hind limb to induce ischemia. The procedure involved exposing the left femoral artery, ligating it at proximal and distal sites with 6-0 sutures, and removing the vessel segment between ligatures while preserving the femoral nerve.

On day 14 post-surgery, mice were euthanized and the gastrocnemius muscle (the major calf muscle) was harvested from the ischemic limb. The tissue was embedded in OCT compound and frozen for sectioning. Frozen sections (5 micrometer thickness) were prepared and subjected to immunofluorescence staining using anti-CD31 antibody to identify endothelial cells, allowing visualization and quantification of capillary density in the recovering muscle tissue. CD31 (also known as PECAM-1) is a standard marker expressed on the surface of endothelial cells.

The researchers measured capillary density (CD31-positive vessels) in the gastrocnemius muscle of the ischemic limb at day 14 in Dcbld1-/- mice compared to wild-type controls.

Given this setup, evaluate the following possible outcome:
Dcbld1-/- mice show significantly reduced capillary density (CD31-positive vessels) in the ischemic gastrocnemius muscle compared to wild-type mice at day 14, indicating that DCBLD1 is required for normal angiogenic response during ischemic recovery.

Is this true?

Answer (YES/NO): YES